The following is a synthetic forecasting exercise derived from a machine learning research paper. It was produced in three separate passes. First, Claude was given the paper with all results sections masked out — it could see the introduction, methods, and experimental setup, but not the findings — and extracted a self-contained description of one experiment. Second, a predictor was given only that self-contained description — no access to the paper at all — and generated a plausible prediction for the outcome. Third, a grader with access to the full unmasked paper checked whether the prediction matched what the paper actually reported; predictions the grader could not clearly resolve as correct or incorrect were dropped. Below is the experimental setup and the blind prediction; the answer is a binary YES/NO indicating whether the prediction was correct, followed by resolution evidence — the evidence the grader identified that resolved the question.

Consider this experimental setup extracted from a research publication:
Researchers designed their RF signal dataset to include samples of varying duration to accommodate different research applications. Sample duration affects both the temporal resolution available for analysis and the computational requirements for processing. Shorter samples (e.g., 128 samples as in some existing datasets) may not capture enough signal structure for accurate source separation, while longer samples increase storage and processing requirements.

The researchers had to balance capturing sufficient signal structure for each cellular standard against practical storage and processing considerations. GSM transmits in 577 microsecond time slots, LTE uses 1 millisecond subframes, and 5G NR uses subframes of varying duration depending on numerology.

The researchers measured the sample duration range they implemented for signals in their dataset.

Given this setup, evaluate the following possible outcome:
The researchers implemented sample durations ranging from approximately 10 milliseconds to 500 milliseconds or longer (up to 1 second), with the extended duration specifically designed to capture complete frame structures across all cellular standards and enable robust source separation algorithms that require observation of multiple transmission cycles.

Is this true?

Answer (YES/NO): NO